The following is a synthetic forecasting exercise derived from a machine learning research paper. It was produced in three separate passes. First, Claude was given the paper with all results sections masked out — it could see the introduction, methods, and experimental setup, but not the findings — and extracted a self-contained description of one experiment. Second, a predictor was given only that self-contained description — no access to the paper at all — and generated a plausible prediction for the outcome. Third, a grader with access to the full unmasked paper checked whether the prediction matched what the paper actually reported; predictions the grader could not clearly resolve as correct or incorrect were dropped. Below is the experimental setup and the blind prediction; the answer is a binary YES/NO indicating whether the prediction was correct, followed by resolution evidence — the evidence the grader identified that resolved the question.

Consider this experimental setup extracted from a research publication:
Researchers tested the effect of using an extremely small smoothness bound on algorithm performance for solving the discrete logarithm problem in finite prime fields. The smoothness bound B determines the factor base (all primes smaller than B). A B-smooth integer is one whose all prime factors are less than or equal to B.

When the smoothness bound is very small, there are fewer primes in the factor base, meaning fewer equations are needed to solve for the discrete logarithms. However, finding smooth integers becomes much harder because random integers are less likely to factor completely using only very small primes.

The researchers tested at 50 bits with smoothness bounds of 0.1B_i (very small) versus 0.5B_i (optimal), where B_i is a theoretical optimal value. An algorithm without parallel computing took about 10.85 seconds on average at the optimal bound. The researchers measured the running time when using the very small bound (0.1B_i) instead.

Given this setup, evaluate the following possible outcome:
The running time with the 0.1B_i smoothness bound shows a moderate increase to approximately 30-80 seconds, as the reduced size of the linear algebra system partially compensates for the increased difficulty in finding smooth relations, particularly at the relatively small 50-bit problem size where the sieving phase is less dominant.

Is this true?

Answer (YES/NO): NO